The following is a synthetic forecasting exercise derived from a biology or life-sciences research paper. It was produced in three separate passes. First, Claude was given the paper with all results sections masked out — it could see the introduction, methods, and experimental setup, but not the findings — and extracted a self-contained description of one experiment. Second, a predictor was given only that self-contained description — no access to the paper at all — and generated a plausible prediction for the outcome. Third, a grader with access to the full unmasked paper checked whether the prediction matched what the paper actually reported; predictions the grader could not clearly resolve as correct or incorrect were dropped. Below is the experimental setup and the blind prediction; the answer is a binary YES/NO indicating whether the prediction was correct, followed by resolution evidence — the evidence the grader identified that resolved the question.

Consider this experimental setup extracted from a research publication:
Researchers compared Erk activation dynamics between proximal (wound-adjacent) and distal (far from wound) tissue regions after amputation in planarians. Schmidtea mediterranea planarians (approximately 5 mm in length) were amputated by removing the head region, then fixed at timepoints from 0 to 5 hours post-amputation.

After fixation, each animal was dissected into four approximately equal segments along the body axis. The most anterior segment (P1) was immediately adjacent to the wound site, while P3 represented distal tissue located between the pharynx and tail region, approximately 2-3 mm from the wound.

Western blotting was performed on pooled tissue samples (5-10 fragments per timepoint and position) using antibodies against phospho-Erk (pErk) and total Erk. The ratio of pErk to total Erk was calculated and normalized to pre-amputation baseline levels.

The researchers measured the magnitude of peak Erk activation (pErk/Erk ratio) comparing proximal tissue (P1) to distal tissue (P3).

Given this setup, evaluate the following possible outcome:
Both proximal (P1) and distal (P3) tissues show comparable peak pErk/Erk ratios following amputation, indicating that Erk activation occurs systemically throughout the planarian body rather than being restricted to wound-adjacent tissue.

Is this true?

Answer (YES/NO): YES